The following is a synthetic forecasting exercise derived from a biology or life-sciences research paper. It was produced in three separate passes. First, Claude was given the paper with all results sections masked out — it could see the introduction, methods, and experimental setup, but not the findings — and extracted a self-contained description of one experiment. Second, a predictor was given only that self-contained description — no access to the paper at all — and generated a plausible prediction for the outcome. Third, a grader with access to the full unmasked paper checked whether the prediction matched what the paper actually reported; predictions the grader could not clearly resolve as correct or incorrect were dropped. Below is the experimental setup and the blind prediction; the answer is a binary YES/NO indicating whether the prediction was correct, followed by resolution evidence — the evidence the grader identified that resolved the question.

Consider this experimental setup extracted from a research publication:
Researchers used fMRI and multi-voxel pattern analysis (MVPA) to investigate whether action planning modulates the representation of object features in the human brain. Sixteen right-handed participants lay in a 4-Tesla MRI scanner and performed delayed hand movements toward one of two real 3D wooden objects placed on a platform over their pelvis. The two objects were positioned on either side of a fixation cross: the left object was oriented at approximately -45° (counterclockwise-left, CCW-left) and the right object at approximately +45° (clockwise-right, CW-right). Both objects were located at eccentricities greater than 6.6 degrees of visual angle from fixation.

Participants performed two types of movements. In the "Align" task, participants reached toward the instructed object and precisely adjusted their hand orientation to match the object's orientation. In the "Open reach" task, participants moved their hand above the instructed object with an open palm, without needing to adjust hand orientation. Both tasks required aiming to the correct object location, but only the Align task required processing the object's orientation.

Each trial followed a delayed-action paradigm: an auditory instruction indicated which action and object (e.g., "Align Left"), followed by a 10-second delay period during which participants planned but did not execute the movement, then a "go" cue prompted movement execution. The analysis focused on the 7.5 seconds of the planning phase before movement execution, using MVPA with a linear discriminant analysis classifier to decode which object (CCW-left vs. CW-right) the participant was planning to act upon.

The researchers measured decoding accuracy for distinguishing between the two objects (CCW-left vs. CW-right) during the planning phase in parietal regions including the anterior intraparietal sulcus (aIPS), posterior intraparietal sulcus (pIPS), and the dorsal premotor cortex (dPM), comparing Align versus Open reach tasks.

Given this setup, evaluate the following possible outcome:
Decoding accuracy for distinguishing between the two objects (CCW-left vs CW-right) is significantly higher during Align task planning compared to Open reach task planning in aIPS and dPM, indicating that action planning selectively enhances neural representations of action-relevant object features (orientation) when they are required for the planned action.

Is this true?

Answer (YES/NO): YES